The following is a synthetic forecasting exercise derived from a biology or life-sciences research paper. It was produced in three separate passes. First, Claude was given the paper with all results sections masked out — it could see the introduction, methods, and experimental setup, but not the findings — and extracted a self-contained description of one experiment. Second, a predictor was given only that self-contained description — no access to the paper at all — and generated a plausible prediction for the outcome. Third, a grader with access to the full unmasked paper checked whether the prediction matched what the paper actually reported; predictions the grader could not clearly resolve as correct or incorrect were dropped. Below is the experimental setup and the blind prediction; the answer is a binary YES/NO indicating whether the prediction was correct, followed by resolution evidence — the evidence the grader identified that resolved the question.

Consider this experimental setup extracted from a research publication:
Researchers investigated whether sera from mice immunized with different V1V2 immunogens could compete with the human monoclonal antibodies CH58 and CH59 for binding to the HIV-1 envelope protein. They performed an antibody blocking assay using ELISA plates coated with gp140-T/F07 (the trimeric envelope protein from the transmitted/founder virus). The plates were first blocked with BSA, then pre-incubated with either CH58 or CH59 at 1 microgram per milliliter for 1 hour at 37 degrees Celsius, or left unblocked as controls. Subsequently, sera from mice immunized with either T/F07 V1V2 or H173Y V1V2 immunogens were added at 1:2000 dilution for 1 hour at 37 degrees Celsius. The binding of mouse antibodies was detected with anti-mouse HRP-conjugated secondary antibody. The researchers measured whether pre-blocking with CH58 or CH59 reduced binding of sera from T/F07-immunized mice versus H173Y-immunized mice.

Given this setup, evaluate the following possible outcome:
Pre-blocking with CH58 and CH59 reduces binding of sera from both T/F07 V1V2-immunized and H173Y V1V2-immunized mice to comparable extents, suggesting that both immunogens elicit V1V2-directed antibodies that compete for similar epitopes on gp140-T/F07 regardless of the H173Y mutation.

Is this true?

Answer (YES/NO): NO